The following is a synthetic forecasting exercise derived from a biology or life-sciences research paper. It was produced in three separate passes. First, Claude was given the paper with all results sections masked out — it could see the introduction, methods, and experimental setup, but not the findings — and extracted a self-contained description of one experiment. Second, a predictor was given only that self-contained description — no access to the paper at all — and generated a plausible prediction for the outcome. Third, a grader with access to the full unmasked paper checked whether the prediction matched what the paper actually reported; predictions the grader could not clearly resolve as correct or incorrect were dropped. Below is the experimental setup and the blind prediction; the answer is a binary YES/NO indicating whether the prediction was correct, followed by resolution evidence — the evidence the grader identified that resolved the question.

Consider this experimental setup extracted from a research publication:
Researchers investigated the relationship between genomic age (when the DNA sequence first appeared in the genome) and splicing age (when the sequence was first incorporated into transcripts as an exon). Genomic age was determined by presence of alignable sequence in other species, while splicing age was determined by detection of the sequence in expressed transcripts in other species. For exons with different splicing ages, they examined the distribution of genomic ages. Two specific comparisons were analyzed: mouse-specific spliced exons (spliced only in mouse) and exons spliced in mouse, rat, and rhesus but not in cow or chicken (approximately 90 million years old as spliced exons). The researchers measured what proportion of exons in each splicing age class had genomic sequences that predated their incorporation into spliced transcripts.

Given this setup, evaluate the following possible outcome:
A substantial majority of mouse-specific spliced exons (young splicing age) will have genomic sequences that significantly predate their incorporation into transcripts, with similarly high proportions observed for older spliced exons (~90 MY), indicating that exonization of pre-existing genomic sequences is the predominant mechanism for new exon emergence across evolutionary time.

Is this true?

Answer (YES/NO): YES